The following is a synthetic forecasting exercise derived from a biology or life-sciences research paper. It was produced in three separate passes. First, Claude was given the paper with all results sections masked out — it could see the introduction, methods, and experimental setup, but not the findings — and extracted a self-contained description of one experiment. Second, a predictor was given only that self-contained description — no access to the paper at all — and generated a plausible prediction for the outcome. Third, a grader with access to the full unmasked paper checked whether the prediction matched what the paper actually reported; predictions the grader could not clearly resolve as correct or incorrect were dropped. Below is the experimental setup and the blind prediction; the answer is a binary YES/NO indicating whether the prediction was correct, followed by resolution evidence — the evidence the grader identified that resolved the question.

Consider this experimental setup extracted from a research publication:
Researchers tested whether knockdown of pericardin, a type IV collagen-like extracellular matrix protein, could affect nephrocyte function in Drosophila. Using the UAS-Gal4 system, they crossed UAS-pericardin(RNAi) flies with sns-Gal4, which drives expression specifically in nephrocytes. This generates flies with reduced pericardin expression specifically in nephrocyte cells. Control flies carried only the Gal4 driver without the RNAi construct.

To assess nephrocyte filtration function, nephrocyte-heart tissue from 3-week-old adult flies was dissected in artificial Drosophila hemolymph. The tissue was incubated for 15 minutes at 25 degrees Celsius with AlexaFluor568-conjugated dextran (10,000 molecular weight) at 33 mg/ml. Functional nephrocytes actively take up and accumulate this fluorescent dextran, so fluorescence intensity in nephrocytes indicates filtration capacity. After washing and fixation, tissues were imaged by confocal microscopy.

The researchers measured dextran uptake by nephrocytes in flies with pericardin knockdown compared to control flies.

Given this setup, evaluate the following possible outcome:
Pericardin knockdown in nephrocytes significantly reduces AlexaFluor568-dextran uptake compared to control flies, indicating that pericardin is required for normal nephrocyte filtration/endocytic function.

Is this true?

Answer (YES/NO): NO